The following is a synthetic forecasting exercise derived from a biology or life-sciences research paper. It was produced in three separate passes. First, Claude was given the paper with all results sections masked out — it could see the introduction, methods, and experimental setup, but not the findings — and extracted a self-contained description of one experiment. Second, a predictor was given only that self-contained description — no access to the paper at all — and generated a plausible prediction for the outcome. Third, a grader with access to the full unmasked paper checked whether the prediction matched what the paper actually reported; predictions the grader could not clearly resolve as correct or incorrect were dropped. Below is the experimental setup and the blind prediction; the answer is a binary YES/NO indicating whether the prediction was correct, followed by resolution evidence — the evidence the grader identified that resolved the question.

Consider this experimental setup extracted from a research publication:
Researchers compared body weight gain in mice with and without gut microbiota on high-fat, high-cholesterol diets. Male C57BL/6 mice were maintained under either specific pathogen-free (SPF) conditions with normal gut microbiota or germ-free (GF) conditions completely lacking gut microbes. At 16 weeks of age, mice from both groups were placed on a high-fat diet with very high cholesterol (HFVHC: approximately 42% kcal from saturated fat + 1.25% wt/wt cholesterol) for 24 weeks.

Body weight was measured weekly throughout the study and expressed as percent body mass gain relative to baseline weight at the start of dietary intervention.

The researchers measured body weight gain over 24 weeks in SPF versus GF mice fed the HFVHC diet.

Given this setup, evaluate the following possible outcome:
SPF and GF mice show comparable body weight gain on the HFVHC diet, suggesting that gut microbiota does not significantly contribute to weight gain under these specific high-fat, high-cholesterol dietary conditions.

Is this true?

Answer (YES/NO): YES